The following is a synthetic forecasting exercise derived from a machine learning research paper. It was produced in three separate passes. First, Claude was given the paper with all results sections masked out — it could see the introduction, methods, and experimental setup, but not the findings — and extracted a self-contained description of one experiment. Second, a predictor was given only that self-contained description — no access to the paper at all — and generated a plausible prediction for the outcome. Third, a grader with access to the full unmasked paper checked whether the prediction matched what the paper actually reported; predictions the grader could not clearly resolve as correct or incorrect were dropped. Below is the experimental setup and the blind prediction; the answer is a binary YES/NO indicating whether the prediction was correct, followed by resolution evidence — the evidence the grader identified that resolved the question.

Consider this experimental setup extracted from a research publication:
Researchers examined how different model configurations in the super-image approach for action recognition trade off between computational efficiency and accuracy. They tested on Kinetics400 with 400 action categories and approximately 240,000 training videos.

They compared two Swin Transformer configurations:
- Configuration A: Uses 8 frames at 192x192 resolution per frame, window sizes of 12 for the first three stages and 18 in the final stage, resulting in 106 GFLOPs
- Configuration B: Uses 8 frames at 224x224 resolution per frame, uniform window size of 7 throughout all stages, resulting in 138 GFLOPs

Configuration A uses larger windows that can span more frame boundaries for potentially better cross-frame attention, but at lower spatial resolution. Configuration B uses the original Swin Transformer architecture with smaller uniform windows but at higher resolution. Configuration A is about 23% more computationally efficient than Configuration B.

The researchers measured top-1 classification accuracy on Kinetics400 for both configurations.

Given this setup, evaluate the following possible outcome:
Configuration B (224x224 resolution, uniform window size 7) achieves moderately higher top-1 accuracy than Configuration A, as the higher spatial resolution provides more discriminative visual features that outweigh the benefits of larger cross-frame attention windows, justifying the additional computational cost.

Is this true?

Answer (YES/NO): NO